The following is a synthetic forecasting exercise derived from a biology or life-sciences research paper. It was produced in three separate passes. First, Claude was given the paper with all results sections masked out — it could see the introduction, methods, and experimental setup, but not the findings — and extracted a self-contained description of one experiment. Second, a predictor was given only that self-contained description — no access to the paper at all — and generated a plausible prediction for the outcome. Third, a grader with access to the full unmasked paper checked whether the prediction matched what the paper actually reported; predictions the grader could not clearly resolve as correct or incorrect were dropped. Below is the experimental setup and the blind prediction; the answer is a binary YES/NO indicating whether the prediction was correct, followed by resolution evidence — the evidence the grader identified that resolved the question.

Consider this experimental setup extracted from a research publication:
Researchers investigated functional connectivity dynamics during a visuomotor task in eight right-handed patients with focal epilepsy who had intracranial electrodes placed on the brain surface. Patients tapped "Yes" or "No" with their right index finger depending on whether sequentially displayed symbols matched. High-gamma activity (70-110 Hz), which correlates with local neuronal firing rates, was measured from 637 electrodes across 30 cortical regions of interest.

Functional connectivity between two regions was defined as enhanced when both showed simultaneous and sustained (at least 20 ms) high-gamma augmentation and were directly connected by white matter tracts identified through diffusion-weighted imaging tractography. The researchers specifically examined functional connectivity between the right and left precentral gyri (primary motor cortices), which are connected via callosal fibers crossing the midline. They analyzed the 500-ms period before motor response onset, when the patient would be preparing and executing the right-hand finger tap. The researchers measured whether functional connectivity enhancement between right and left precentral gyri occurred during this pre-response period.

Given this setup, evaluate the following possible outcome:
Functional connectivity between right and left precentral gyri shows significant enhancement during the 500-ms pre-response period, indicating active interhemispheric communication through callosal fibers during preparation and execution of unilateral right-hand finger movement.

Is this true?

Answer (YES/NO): YES